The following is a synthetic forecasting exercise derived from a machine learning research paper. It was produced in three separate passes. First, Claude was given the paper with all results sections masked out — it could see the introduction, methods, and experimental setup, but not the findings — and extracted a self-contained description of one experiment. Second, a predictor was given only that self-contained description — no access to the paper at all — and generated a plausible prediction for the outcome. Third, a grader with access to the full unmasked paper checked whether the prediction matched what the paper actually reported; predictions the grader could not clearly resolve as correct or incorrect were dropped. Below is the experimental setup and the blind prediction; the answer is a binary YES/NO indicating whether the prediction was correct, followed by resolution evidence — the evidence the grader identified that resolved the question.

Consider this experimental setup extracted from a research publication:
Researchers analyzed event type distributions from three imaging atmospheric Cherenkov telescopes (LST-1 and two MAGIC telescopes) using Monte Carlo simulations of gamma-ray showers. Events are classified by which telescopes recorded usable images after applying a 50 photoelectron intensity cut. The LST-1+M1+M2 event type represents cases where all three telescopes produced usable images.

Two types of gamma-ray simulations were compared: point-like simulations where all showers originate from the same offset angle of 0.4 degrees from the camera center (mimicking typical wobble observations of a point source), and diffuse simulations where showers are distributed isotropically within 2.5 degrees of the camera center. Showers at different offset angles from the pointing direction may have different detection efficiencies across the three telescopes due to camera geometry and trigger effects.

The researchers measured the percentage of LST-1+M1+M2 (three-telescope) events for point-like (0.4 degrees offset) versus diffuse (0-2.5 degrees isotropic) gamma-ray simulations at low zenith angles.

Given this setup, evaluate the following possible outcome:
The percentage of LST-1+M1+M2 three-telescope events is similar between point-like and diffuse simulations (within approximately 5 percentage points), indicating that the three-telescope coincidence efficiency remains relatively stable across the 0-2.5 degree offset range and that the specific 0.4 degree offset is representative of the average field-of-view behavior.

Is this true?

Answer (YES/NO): YES